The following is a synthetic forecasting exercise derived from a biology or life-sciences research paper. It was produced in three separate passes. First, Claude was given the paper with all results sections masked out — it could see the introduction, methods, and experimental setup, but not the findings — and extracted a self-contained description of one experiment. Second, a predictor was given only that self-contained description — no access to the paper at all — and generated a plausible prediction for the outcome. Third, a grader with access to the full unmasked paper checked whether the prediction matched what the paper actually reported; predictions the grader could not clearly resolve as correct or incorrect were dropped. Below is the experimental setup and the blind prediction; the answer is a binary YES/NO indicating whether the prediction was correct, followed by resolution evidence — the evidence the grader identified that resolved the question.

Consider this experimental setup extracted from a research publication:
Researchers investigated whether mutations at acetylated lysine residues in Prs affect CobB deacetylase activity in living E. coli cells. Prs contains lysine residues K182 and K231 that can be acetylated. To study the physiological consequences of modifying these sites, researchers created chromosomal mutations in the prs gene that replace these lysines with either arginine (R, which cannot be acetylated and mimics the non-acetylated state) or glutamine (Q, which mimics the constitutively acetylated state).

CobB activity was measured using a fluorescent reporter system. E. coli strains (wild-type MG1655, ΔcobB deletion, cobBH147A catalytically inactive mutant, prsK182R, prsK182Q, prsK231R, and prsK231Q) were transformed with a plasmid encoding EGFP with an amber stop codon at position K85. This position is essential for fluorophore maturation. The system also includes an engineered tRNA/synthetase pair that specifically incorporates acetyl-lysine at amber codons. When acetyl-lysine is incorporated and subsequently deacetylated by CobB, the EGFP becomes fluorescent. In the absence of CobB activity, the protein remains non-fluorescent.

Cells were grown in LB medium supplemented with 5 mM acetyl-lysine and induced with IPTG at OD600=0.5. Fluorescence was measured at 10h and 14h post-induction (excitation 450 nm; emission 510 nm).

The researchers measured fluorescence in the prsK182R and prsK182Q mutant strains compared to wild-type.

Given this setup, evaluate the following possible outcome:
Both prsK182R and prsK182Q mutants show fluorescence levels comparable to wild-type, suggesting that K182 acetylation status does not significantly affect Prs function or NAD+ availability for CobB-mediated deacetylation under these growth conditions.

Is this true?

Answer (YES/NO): NO